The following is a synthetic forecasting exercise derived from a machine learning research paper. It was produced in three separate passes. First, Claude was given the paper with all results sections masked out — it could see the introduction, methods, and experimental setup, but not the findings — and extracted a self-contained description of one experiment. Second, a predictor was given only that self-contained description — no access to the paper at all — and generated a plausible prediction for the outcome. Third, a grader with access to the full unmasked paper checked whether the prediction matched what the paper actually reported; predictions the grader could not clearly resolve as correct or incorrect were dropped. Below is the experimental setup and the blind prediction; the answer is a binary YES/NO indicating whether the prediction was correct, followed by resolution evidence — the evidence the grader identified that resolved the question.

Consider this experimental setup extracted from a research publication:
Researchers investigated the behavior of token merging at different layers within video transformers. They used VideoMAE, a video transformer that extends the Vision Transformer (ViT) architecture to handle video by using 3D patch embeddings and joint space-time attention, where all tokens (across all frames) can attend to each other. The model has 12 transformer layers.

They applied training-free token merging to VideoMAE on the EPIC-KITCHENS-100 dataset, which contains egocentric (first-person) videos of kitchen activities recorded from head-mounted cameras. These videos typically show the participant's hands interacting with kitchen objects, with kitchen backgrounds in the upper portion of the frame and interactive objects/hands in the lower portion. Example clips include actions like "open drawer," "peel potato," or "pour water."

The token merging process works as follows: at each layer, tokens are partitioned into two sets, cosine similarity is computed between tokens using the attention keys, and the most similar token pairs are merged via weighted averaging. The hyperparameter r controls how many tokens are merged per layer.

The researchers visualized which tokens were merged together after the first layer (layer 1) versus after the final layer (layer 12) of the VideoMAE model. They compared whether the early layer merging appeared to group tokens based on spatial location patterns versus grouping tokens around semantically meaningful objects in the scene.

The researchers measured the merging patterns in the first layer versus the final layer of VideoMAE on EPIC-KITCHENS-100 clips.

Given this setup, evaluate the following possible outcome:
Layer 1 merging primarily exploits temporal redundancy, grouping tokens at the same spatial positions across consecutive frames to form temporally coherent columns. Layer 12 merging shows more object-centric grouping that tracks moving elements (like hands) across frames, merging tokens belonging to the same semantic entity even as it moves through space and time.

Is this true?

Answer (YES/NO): NO